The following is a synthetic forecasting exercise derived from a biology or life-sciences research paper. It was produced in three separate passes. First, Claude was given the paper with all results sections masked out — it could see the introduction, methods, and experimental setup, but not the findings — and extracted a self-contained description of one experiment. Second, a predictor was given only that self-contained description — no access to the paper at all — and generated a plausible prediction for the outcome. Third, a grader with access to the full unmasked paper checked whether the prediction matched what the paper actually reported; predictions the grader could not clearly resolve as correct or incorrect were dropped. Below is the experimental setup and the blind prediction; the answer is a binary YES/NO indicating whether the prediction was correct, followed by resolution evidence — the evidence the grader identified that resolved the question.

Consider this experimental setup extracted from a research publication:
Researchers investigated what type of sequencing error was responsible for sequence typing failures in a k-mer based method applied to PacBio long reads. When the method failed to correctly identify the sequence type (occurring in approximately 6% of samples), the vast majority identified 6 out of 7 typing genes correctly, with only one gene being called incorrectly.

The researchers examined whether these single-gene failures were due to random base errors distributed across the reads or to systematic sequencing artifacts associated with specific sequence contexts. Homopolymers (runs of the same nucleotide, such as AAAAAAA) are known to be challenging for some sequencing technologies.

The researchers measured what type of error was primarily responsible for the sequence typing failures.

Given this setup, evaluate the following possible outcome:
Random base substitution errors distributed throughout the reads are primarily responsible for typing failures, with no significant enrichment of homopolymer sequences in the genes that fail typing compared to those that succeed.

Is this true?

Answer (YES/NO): NO